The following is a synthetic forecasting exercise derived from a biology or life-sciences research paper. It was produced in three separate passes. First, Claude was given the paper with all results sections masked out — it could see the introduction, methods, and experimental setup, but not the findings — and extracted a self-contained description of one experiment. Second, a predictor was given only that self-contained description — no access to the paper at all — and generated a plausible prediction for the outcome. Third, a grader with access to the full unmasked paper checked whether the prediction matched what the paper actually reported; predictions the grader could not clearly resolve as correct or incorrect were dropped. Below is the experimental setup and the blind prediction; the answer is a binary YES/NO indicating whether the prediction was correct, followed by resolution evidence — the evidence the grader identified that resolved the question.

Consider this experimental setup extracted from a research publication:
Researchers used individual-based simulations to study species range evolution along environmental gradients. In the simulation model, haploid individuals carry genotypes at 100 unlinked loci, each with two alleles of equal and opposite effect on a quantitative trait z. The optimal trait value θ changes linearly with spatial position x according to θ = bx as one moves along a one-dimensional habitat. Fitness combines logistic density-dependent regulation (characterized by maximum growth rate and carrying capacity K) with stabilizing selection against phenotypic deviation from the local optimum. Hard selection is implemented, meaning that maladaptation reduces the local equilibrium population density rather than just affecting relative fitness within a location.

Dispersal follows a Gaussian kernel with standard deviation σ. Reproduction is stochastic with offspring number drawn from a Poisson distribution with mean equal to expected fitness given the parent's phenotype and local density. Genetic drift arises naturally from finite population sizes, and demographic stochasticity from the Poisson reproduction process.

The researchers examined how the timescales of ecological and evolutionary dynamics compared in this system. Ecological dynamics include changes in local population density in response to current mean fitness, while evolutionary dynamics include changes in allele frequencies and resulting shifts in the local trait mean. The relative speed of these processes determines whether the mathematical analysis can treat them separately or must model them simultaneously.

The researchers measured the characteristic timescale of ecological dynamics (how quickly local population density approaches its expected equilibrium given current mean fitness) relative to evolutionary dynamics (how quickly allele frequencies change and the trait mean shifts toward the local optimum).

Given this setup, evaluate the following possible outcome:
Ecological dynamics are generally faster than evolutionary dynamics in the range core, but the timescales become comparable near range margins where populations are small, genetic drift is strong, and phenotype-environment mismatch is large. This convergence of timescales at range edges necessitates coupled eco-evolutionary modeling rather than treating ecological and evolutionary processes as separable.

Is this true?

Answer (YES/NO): NO